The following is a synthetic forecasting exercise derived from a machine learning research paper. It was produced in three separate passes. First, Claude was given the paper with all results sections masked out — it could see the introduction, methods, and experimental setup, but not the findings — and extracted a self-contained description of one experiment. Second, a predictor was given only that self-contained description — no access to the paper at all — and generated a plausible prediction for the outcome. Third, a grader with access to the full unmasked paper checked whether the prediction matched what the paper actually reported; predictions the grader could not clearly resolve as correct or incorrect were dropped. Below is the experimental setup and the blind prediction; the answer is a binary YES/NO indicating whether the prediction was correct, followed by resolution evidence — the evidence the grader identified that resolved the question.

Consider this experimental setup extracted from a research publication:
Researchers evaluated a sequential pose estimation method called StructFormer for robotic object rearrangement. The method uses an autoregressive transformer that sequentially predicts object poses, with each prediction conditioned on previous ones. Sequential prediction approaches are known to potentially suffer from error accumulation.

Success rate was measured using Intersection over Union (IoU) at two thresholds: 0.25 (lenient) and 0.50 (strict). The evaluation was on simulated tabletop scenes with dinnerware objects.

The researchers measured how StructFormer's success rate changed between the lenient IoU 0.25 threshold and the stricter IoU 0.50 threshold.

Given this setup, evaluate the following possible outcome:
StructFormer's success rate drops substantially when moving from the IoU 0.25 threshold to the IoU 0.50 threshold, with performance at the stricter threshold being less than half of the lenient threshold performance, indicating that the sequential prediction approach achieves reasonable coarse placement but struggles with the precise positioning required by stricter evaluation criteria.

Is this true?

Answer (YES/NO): YES